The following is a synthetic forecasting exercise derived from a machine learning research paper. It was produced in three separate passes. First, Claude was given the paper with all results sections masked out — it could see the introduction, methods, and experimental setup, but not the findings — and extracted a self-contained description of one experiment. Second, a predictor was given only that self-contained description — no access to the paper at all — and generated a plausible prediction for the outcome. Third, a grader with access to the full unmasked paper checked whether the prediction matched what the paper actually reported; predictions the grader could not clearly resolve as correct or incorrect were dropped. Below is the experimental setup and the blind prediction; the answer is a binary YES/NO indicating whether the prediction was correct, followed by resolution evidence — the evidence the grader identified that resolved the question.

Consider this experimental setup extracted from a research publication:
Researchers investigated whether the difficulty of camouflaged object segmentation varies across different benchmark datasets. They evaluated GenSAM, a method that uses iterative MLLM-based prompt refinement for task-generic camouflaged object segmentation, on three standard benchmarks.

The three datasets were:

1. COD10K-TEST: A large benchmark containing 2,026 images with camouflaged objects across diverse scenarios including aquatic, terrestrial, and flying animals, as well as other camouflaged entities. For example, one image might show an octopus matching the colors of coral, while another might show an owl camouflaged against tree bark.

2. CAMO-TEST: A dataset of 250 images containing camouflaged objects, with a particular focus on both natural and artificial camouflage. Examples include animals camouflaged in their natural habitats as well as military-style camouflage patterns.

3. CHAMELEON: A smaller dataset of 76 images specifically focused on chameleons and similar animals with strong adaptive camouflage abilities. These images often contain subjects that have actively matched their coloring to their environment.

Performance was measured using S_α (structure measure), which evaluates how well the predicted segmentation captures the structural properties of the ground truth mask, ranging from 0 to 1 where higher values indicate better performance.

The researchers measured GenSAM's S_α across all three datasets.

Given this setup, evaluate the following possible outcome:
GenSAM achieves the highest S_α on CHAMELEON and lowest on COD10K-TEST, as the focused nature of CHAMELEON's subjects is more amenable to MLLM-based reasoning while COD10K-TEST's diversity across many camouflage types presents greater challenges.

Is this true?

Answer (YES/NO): NO